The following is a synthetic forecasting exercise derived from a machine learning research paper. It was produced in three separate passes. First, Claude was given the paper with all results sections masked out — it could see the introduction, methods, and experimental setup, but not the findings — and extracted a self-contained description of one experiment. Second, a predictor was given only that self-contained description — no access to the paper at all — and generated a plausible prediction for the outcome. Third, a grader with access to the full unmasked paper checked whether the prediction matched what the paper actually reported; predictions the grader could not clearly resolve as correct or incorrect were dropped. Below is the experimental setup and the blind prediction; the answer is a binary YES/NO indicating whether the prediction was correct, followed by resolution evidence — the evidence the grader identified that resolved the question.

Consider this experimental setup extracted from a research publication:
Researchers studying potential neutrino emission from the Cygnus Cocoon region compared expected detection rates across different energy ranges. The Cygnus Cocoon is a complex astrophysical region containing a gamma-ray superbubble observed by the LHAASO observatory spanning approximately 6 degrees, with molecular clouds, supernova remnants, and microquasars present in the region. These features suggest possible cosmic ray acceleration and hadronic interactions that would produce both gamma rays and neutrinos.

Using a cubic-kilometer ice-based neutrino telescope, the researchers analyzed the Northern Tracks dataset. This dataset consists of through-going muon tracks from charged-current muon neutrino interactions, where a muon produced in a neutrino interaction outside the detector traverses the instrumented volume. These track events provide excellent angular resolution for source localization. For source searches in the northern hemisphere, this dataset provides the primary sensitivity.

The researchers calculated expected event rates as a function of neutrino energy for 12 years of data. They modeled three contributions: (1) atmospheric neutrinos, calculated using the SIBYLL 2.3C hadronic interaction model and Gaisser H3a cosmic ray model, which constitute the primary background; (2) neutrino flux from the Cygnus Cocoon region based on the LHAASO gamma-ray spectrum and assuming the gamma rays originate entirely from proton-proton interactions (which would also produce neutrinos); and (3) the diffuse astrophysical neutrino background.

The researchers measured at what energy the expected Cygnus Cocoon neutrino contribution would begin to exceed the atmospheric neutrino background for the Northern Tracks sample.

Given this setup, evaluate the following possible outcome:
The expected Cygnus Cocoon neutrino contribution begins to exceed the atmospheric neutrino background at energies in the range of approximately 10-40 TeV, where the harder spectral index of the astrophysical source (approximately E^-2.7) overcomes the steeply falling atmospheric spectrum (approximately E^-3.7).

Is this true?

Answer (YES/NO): YES